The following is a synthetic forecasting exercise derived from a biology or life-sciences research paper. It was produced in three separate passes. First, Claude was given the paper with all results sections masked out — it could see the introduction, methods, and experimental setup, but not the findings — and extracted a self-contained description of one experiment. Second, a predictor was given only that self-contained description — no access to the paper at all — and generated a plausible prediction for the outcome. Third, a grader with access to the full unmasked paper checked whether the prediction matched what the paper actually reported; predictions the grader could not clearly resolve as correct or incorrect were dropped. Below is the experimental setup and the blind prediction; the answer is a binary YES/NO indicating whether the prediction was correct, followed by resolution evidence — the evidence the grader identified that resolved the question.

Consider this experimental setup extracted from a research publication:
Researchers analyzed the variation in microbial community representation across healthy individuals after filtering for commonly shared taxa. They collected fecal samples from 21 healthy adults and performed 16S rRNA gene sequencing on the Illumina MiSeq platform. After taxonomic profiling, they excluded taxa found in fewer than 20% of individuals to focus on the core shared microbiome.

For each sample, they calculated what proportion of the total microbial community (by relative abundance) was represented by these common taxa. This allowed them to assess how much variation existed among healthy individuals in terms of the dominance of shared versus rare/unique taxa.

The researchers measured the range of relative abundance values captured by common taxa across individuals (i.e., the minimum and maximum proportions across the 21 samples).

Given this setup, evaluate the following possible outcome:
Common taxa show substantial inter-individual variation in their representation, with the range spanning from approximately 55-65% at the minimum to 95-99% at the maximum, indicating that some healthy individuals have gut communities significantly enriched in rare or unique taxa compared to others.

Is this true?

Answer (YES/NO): NO